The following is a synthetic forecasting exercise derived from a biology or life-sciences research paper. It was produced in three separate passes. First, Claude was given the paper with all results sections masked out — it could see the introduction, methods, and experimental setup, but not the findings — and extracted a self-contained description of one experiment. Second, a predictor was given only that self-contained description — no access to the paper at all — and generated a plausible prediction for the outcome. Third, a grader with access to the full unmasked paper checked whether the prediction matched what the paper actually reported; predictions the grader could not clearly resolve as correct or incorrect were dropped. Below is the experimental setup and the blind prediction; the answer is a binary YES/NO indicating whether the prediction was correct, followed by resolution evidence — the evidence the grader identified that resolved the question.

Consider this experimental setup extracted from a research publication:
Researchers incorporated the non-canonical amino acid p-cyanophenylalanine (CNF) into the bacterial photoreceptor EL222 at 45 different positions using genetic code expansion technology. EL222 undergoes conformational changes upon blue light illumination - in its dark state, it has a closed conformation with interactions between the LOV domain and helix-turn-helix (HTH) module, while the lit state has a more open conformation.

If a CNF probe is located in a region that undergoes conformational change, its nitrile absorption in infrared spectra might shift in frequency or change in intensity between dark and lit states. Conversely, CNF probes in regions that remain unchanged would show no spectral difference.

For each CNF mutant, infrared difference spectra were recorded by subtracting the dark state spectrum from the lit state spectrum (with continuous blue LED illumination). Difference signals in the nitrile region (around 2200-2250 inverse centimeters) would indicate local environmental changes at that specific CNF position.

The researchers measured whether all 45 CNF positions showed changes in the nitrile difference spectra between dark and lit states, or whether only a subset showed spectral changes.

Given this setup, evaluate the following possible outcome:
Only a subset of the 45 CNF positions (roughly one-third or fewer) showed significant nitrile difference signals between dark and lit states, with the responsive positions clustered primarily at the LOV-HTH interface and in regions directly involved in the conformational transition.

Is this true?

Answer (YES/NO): NO